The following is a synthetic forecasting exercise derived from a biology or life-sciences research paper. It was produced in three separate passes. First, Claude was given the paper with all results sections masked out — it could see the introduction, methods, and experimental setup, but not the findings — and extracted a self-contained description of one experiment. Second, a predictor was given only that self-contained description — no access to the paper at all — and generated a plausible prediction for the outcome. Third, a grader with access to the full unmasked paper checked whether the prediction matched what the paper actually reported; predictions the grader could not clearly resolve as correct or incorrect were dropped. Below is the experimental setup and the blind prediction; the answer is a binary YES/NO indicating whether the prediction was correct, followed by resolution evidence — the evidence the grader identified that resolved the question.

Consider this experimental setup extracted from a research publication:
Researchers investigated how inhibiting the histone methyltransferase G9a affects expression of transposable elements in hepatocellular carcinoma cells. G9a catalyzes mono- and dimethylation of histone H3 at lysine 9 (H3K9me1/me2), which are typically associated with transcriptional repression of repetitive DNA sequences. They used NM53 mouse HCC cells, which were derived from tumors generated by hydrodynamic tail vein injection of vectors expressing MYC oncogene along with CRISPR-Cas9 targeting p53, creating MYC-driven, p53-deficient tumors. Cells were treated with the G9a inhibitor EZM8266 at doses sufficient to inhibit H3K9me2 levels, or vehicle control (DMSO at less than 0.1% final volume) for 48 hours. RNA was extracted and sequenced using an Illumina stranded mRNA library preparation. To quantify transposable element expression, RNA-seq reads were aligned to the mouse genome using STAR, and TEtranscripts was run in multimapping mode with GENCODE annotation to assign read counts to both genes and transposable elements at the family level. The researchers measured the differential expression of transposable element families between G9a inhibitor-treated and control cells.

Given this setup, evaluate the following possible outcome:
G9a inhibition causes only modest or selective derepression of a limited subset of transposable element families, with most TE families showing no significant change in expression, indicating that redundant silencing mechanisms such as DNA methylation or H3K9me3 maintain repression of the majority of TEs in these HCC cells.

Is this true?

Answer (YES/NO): NO